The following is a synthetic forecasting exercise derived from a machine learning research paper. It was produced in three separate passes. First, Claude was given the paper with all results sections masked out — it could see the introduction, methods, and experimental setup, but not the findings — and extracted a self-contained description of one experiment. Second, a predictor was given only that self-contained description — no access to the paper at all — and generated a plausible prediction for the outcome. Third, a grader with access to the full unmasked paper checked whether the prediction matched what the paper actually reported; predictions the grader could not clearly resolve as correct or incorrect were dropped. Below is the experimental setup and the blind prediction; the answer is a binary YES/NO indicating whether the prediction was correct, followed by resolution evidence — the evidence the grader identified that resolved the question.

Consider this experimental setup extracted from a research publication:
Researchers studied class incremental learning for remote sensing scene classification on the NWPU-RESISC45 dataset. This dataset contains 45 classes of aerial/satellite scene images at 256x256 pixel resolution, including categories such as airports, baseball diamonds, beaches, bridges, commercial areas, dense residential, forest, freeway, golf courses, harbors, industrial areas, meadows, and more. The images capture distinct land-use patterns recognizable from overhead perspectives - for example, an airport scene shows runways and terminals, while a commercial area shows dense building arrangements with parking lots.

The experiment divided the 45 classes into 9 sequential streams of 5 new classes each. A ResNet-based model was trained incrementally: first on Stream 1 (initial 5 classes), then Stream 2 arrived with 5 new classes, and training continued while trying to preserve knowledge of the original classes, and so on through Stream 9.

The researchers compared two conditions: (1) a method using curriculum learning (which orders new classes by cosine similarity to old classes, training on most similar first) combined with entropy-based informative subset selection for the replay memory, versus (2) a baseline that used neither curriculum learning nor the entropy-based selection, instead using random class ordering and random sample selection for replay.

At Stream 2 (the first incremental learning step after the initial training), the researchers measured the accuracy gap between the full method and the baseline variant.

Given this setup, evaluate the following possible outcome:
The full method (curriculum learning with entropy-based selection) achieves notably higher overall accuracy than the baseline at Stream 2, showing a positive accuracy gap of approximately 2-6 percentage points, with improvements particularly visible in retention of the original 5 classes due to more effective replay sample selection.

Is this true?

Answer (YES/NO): NO